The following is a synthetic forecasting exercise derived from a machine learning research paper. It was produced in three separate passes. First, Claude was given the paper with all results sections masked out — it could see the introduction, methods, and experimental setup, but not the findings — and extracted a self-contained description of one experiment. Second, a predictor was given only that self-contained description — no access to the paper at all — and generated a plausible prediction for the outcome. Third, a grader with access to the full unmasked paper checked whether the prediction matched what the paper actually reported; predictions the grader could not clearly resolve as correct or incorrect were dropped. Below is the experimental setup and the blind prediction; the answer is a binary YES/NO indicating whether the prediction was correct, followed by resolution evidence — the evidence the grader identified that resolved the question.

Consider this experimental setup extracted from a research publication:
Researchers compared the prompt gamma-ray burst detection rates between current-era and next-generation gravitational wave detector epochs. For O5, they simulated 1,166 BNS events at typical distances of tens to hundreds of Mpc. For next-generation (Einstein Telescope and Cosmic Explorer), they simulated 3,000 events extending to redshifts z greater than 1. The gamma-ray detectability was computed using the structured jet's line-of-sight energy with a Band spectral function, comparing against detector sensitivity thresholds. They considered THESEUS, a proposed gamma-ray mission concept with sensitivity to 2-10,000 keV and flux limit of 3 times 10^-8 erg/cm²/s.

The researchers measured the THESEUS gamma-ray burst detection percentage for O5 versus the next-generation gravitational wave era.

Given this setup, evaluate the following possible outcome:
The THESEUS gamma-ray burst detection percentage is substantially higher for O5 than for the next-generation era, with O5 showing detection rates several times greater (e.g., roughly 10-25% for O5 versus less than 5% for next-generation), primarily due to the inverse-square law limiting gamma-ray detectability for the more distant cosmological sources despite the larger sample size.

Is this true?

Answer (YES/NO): NO